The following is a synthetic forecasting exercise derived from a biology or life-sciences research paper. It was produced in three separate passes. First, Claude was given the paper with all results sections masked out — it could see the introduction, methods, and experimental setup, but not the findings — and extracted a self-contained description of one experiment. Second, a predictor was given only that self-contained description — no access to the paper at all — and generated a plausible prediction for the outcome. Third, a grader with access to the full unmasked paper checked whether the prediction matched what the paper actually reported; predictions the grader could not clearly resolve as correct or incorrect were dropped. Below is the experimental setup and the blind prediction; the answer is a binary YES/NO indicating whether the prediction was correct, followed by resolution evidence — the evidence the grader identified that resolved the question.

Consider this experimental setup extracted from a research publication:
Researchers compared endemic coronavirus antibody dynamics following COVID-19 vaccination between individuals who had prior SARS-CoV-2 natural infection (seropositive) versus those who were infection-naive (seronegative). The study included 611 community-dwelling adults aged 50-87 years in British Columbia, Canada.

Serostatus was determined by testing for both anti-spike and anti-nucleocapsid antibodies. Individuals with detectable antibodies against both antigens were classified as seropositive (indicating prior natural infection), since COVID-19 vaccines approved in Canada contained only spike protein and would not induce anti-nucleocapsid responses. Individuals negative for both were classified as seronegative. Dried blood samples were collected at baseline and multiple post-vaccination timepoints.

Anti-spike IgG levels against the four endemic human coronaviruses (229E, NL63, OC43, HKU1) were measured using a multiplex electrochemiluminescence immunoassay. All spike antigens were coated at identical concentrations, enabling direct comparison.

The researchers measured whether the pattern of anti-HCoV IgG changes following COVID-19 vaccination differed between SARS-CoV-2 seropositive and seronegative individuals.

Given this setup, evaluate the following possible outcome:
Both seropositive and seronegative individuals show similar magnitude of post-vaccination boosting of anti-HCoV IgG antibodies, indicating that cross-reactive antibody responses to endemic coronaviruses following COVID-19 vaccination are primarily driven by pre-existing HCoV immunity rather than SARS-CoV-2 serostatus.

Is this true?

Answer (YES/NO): YES